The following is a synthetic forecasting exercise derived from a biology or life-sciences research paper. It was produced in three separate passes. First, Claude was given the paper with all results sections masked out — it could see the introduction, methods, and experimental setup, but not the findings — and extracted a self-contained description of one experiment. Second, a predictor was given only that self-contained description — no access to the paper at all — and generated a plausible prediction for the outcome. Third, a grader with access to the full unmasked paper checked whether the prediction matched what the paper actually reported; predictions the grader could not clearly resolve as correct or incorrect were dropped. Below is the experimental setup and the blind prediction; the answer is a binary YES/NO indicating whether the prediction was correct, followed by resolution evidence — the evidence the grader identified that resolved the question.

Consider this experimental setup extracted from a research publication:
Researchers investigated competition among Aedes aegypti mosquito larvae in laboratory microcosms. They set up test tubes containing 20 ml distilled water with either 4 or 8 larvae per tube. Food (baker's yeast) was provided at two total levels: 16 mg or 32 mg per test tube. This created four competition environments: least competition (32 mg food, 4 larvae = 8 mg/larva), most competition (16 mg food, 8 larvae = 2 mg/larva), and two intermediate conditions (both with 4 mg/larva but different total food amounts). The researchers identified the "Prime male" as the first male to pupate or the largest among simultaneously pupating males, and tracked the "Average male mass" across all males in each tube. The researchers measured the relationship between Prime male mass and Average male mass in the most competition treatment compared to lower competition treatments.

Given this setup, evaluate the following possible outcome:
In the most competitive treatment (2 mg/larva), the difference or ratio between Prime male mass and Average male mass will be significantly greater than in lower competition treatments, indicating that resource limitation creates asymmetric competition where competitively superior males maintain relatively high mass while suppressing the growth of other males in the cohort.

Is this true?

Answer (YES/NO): NO